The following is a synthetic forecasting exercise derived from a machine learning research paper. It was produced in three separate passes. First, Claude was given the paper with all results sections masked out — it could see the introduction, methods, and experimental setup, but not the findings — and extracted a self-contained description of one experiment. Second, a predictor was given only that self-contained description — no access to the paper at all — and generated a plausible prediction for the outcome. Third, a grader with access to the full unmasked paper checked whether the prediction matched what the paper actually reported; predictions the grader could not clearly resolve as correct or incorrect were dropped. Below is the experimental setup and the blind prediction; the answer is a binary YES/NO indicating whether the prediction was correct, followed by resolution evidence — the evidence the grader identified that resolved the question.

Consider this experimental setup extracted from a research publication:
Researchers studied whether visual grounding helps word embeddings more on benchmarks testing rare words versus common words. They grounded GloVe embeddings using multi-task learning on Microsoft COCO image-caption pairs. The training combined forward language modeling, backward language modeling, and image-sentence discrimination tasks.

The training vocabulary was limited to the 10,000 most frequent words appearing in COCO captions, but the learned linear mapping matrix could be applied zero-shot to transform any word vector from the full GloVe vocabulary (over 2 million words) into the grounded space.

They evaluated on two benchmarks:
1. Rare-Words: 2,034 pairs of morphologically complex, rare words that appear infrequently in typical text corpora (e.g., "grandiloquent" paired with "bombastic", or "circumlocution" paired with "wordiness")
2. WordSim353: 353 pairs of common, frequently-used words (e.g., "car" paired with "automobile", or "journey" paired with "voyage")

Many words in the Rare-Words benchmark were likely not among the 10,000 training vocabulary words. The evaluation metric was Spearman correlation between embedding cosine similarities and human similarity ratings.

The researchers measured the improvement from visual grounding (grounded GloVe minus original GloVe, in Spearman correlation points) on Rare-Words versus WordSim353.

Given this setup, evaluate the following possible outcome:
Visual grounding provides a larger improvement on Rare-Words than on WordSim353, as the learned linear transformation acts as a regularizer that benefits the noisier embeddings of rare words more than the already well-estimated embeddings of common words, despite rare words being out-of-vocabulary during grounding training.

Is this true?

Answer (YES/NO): YES